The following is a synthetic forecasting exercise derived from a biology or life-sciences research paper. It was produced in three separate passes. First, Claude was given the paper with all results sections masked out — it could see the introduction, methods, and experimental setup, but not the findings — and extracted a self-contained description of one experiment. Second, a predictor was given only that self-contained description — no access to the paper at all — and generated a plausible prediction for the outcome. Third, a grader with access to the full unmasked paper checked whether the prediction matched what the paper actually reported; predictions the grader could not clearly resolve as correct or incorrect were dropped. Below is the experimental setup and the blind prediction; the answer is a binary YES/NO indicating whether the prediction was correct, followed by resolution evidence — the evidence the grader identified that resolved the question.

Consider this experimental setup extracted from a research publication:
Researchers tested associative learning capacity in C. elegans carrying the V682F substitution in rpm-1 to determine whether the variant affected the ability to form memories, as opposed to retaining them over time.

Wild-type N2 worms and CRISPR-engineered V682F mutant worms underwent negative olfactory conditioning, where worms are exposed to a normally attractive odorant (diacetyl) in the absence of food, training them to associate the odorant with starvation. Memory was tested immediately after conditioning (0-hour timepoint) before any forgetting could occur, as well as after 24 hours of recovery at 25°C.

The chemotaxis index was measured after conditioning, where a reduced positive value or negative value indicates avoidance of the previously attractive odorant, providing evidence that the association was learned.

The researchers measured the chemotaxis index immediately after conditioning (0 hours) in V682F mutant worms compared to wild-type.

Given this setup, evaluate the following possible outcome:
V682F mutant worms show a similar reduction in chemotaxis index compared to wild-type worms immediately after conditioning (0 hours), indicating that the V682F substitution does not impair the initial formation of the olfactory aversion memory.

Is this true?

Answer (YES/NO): YES